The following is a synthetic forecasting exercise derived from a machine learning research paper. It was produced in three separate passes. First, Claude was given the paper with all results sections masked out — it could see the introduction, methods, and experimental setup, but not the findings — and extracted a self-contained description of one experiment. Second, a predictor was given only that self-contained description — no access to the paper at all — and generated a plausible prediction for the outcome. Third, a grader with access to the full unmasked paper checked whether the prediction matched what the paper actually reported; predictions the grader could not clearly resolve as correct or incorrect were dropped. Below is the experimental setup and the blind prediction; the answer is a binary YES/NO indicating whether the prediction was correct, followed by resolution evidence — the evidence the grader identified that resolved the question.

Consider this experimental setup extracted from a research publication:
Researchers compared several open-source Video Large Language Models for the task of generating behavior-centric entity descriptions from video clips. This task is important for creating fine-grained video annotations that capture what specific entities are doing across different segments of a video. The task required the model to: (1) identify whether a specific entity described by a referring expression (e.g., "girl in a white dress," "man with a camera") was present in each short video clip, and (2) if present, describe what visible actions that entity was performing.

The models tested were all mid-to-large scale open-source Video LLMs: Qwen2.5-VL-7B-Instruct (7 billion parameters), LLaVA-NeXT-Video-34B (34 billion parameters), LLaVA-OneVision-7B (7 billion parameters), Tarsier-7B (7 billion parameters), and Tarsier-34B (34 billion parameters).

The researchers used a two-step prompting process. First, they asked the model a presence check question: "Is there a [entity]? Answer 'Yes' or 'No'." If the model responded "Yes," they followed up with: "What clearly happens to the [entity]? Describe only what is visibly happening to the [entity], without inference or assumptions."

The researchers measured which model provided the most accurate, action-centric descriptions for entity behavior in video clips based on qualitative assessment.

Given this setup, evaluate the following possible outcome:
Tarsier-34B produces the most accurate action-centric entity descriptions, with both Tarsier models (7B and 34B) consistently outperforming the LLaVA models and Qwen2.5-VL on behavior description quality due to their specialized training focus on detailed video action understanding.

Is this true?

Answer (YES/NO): NO